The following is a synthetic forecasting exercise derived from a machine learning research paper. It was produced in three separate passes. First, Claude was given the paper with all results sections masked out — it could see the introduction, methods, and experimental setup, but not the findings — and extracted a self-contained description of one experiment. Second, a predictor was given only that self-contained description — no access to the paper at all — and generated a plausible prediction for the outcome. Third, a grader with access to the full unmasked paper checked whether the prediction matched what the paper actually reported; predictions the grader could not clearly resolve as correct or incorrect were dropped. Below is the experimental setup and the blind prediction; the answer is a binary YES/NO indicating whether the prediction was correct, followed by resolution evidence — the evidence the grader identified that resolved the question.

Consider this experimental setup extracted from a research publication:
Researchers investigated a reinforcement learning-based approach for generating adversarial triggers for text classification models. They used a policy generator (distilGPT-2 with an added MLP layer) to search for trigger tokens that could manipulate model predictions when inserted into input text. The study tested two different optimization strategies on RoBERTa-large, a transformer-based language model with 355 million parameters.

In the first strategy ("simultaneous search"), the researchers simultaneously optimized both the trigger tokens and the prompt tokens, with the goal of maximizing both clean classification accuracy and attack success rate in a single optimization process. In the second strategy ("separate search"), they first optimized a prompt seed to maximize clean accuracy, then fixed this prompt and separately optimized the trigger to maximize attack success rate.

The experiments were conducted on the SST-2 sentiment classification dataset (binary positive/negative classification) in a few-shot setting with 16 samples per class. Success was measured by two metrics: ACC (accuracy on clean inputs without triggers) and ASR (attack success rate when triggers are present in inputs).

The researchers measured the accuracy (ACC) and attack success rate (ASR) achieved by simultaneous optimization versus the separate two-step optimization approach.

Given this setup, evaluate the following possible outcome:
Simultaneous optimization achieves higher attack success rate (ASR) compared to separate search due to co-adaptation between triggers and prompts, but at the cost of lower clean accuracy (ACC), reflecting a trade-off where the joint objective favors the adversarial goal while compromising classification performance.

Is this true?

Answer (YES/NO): NO